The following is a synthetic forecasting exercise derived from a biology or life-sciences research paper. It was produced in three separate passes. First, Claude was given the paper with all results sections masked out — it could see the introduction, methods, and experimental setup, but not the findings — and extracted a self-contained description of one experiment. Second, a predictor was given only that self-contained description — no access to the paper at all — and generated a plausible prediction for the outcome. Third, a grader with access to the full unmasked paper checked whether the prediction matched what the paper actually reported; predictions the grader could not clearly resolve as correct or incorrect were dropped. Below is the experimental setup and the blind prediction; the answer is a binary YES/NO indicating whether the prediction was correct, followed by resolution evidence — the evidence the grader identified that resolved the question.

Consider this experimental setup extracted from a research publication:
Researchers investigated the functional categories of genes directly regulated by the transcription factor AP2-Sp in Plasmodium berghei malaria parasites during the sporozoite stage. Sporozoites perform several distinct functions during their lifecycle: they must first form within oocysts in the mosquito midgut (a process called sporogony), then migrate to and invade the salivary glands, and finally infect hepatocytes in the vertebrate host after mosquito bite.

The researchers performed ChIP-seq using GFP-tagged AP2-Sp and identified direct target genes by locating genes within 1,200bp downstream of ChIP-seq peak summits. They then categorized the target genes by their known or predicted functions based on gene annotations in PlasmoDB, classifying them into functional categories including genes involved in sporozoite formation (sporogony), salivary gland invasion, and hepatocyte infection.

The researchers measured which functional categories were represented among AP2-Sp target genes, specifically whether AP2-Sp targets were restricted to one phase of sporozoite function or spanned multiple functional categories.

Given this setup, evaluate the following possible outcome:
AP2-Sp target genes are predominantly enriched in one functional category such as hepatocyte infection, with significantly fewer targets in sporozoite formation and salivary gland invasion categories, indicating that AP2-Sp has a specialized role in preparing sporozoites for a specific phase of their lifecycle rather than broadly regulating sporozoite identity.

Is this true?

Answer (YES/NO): NO